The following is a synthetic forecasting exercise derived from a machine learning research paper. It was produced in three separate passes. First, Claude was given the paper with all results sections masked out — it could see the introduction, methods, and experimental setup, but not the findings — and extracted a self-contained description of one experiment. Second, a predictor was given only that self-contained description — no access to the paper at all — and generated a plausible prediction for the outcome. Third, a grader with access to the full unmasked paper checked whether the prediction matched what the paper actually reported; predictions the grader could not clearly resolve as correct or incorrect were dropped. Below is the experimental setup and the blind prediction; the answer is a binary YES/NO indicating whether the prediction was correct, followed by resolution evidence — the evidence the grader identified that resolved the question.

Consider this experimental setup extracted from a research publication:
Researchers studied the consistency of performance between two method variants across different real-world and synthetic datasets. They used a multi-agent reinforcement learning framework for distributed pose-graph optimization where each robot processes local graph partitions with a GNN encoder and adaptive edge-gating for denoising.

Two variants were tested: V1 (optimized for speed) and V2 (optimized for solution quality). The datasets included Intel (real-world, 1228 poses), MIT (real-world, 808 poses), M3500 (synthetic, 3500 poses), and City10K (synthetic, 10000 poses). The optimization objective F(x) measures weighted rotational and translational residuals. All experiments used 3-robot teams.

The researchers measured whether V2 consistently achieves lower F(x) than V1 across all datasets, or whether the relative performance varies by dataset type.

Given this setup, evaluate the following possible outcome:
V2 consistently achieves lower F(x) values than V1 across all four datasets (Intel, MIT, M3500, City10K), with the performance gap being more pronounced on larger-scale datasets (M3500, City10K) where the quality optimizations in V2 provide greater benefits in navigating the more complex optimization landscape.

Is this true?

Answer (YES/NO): NO